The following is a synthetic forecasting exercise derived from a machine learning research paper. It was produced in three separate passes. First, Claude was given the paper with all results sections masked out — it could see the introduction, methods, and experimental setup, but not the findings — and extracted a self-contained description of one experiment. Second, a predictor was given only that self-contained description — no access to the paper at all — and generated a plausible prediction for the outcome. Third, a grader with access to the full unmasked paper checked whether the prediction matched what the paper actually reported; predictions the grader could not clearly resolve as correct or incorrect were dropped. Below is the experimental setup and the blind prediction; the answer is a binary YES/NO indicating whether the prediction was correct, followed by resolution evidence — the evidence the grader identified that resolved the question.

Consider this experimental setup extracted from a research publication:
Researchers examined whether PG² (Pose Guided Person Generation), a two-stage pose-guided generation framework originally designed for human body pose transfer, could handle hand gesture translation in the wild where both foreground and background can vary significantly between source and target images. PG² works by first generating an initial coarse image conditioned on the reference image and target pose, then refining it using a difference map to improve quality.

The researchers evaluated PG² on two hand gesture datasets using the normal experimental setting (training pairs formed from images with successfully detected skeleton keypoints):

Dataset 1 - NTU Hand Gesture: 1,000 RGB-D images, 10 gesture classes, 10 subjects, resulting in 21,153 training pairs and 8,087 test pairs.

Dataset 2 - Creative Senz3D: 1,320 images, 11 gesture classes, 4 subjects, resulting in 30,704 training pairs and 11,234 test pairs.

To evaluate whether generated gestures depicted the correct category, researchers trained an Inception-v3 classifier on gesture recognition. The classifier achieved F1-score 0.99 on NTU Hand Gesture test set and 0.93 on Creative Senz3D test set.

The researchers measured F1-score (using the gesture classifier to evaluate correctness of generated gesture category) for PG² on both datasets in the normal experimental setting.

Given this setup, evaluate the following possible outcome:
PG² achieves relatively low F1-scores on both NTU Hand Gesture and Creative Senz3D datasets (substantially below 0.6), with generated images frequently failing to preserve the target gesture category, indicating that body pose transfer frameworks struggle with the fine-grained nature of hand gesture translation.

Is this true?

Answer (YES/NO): NO